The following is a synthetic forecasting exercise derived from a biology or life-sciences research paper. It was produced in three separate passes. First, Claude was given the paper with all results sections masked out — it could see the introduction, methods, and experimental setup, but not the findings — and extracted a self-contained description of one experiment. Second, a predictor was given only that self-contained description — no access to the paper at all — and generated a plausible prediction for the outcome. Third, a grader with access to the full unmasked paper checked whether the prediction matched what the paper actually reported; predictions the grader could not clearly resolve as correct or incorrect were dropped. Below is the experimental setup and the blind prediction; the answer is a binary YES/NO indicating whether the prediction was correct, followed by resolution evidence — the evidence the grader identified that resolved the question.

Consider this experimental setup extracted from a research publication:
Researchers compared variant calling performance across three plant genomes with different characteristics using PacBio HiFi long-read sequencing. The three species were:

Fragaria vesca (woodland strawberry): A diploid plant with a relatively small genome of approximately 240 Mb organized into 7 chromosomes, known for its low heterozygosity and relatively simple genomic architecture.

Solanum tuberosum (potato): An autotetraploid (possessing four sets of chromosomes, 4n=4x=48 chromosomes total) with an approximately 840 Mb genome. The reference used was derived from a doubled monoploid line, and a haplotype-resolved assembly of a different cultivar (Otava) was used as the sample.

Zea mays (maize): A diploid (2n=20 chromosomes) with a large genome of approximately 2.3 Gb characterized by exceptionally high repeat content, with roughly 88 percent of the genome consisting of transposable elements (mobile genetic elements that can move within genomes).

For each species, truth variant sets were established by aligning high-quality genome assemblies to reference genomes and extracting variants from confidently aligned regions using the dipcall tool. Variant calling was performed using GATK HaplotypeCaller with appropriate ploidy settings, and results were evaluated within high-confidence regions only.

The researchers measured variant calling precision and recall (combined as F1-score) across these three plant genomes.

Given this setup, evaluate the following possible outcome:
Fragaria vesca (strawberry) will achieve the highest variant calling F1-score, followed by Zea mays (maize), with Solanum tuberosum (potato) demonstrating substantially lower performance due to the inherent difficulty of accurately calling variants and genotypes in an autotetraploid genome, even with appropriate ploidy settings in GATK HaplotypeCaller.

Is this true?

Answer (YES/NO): NO